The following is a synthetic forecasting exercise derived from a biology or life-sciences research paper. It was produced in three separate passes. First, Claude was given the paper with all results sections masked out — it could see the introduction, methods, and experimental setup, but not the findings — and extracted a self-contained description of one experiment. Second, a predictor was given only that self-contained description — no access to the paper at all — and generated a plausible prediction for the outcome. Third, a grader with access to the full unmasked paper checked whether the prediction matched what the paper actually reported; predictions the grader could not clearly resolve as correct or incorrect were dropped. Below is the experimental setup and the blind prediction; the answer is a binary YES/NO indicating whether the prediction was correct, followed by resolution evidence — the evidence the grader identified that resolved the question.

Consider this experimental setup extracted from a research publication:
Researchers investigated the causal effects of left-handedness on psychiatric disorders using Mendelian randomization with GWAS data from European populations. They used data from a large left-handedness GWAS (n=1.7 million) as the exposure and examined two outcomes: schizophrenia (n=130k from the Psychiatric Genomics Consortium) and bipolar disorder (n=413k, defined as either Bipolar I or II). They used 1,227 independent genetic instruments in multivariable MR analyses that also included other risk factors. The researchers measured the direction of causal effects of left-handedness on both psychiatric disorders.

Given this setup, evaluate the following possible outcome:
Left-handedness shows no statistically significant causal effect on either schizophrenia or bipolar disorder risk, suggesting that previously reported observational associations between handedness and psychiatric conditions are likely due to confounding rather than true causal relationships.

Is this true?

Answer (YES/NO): YES